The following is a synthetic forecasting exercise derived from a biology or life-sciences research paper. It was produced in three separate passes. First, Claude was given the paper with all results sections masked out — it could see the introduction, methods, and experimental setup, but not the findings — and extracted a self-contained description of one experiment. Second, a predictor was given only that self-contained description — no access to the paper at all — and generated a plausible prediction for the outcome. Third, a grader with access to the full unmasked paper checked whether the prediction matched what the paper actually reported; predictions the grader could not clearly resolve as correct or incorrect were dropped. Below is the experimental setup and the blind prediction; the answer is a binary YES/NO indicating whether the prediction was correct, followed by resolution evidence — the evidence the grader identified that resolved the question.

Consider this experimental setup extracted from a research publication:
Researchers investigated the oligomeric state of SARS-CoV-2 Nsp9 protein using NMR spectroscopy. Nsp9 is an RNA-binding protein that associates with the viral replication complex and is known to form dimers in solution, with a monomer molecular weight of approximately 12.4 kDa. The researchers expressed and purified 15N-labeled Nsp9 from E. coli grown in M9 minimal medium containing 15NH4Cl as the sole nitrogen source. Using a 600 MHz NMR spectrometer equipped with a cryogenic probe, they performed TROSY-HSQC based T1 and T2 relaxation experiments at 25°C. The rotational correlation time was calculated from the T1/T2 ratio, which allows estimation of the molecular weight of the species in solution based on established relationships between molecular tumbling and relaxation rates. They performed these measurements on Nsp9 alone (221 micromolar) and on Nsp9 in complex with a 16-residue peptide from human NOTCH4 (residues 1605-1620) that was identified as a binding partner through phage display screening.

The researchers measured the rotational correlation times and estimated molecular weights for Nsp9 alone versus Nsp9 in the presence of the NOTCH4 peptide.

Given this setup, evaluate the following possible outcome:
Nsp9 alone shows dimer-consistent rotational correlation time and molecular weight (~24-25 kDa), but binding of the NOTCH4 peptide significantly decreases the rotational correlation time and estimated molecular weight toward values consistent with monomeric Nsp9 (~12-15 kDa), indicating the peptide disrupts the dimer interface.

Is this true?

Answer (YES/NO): YES